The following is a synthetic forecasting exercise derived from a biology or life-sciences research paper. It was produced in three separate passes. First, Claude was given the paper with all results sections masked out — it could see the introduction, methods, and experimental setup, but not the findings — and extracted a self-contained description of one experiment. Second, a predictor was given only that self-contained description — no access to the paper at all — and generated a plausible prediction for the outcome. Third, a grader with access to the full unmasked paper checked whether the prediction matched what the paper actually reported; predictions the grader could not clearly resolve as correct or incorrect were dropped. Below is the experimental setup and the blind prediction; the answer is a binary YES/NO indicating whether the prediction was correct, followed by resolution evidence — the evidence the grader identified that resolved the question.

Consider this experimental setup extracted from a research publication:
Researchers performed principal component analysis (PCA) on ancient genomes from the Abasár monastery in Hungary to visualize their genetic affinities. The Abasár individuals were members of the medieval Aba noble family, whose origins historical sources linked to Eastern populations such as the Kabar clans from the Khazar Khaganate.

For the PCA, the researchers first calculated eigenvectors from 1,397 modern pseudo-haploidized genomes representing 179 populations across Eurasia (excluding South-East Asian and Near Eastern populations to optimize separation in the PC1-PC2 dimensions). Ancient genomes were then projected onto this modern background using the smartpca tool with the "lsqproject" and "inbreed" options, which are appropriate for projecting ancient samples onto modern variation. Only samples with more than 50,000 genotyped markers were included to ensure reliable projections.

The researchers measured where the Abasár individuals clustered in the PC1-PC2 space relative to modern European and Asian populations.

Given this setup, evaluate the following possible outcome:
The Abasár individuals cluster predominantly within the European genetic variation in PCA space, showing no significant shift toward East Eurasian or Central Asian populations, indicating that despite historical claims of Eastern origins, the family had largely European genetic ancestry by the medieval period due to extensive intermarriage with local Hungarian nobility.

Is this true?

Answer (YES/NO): NO